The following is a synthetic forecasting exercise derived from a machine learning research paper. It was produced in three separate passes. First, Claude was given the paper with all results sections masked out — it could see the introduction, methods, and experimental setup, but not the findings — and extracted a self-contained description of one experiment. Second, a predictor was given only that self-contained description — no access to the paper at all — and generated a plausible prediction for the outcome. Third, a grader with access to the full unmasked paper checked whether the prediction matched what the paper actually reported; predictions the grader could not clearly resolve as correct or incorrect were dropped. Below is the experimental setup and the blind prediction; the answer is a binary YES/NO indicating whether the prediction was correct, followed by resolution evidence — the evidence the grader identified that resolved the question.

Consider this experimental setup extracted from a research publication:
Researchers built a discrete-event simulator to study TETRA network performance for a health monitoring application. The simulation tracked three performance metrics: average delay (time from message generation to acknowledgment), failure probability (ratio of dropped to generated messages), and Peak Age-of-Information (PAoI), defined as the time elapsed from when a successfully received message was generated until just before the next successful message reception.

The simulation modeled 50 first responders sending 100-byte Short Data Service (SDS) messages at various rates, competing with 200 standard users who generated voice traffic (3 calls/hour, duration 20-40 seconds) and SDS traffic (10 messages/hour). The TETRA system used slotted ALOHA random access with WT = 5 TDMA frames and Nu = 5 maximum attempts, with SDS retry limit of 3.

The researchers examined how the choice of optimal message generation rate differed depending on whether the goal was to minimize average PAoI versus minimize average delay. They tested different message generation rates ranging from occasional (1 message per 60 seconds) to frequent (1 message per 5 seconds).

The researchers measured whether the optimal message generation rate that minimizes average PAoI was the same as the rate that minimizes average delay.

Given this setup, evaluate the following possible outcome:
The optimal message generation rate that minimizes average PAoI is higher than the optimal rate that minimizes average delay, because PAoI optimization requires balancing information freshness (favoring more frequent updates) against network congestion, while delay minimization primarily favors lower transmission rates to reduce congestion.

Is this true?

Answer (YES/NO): YES